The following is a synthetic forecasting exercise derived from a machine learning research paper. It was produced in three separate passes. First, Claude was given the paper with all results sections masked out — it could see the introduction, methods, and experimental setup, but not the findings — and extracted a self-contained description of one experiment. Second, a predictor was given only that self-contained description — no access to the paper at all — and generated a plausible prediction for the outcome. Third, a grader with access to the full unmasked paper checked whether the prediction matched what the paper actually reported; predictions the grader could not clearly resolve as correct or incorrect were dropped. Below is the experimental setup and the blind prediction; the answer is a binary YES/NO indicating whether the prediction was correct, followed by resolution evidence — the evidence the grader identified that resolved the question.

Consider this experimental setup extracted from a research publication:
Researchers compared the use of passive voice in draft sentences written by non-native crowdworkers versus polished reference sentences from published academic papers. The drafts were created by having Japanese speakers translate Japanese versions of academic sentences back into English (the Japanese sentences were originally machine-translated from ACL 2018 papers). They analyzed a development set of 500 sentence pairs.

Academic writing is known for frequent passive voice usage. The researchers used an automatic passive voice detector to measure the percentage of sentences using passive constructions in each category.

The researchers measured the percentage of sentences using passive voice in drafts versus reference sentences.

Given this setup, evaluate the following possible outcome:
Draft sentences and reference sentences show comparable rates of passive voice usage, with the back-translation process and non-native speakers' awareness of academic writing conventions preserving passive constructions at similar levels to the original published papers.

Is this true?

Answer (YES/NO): NO